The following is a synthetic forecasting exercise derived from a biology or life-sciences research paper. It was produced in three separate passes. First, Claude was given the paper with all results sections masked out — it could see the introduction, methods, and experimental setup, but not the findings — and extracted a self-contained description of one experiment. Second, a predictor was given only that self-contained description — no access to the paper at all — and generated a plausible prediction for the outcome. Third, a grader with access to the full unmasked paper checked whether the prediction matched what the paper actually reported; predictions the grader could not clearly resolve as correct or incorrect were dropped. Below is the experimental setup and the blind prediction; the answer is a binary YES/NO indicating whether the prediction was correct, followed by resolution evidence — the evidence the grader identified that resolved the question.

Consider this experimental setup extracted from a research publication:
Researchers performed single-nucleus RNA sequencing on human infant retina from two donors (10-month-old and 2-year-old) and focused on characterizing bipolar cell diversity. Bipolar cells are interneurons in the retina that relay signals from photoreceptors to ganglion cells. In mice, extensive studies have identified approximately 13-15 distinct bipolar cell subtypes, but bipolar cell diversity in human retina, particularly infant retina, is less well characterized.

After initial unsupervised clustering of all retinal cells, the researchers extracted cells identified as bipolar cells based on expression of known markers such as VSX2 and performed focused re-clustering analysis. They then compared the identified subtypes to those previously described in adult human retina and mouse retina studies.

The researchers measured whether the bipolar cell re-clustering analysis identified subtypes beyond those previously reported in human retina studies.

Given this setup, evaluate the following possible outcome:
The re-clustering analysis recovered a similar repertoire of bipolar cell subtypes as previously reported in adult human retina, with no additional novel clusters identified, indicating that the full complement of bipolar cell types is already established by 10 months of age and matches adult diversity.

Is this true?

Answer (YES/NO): NO